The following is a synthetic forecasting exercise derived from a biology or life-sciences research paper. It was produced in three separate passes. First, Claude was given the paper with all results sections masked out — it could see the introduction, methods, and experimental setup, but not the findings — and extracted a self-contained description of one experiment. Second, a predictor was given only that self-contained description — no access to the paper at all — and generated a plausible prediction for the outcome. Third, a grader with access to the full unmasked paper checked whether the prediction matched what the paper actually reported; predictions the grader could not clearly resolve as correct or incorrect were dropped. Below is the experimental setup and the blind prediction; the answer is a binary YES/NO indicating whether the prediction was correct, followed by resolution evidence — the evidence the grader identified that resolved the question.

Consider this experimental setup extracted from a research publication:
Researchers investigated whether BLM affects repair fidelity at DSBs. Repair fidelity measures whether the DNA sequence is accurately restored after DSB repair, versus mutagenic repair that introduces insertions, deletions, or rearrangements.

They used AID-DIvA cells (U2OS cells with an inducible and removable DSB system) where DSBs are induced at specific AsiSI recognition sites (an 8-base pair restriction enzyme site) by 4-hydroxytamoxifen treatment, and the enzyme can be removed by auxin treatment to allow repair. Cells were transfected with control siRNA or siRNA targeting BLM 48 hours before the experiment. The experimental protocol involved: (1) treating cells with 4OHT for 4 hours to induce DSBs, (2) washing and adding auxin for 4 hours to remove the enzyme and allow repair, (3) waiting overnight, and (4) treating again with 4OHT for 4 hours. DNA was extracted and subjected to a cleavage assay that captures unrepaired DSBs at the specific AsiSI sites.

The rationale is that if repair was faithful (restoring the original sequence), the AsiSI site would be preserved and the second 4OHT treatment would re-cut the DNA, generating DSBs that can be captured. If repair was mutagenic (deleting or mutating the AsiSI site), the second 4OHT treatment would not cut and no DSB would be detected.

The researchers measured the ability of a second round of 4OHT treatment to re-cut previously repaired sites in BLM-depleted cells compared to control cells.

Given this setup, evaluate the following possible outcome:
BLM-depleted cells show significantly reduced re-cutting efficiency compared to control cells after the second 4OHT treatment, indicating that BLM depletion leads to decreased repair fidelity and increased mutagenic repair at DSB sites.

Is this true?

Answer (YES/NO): YES